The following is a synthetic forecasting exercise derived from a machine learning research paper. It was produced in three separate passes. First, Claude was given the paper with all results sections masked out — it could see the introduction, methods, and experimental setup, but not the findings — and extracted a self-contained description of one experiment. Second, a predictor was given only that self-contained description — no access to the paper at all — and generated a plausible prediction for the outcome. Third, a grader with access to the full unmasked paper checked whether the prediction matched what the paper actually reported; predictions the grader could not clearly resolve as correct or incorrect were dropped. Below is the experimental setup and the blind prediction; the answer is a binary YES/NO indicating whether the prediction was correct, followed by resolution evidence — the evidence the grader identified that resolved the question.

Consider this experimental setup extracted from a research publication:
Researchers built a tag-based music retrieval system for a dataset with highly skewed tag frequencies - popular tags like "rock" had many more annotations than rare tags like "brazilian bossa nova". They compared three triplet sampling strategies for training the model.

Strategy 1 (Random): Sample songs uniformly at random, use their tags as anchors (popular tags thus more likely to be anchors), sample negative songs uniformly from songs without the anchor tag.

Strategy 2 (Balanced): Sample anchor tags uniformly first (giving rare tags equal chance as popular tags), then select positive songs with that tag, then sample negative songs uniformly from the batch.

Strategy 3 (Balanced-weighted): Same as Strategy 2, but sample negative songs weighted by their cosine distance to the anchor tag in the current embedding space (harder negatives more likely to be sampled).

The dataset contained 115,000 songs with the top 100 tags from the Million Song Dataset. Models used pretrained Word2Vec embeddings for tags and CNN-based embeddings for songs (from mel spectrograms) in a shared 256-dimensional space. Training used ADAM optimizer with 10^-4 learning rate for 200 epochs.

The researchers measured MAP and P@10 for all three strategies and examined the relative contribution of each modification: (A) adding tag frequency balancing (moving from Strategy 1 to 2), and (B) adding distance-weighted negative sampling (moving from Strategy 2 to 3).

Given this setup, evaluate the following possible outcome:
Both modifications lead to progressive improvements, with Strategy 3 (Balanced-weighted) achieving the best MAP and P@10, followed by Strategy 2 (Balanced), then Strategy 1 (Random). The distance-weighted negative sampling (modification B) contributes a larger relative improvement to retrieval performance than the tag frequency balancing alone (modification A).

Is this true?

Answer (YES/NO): YES